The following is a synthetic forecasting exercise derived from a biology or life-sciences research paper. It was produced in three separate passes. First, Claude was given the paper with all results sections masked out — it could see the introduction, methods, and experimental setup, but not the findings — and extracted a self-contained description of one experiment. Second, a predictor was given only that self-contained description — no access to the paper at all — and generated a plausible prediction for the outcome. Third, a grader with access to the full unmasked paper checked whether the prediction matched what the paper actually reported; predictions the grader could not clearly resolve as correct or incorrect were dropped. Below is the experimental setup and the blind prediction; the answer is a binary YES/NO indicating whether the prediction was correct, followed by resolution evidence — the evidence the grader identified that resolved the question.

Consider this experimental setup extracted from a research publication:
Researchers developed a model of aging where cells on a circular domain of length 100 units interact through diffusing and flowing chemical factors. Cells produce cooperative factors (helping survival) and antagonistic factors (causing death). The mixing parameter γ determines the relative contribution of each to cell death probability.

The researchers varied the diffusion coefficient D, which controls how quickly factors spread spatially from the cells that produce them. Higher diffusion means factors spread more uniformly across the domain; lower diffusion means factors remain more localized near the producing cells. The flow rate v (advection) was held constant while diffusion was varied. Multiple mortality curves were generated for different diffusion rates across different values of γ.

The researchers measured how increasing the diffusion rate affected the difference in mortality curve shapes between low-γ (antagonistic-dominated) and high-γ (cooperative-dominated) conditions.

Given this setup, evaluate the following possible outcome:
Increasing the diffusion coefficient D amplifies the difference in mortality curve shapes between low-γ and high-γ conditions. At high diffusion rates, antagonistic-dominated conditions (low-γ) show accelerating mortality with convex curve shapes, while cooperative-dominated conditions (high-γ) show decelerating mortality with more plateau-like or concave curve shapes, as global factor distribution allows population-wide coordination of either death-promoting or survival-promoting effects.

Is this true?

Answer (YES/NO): NO